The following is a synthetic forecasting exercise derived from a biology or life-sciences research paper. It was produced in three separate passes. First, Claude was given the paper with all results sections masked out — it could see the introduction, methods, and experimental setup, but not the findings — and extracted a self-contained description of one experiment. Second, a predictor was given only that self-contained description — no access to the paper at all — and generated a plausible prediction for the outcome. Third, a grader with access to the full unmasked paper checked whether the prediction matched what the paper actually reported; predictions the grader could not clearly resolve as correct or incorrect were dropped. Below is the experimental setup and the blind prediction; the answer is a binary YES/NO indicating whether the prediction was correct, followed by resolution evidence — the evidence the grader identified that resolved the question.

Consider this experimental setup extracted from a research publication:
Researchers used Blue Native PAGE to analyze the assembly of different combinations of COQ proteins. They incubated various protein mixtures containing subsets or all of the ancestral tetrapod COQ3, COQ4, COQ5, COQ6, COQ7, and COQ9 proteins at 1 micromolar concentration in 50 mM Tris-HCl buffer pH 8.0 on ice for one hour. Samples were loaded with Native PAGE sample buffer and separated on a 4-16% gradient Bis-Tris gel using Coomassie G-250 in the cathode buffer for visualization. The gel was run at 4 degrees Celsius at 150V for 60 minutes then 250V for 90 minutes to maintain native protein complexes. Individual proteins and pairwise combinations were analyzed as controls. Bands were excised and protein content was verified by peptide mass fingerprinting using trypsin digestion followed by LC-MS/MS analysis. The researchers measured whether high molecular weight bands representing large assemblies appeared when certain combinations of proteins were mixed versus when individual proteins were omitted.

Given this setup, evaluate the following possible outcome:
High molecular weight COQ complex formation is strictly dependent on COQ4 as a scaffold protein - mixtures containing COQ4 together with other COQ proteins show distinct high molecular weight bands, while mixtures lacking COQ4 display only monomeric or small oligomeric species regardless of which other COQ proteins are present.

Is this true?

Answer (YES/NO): NO